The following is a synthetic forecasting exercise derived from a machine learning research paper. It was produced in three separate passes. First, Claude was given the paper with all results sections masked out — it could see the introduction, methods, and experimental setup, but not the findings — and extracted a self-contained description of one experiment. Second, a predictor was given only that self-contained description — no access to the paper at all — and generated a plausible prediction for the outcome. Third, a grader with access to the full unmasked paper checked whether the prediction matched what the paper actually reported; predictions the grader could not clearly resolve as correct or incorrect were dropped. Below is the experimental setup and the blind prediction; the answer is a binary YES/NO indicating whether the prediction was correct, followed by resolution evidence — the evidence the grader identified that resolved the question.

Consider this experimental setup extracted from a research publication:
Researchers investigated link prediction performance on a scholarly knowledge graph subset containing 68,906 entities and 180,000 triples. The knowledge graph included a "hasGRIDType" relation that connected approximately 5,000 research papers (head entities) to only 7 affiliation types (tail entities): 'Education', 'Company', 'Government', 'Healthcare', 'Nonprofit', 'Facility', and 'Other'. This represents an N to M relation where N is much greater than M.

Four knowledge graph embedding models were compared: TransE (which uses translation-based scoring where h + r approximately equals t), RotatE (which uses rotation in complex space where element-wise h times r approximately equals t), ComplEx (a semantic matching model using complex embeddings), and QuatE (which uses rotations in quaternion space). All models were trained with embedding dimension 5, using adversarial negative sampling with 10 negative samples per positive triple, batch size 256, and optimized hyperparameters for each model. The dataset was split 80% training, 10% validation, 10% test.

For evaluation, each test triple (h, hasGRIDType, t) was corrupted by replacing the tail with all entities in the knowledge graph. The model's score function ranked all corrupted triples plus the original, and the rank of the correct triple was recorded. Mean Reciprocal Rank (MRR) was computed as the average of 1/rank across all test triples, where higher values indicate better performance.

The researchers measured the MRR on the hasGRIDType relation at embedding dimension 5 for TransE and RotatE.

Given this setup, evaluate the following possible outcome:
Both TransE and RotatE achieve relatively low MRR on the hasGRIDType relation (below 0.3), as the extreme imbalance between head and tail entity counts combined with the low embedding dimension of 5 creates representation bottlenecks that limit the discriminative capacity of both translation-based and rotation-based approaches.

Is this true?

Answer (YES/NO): NO